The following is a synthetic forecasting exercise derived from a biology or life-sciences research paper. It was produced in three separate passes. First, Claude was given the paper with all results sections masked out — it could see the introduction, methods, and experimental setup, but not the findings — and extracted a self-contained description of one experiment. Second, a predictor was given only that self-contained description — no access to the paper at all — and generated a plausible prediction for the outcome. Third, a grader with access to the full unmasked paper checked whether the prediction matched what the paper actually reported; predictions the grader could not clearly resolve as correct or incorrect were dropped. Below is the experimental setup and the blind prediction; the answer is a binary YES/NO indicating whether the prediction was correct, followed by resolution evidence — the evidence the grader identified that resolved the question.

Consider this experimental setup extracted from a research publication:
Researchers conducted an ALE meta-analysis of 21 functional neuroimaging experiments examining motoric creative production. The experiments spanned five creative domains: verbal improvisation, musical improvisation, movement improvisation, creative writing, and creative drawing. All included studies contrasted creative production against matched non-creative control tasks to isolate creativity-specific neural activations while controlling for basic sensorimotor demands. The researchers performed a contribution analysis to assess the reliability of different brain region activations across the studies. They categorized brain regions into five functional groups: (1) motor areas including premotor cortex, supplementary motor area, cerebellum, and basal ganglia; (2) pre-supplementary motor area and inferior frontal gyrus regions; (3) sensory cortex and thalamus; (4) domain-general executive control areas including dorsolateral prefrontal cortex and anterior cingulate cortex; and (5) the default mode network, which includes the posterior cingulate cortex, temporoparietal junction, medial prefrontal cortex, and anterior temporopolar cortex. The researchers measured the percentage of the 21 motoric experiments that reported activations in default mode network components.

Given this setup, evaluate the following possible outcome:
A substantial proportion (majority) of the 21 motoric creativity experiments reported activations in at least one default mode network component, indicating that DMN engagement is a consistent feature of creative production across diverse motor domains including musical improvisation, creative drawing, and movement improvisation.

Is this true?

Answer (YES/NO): NO